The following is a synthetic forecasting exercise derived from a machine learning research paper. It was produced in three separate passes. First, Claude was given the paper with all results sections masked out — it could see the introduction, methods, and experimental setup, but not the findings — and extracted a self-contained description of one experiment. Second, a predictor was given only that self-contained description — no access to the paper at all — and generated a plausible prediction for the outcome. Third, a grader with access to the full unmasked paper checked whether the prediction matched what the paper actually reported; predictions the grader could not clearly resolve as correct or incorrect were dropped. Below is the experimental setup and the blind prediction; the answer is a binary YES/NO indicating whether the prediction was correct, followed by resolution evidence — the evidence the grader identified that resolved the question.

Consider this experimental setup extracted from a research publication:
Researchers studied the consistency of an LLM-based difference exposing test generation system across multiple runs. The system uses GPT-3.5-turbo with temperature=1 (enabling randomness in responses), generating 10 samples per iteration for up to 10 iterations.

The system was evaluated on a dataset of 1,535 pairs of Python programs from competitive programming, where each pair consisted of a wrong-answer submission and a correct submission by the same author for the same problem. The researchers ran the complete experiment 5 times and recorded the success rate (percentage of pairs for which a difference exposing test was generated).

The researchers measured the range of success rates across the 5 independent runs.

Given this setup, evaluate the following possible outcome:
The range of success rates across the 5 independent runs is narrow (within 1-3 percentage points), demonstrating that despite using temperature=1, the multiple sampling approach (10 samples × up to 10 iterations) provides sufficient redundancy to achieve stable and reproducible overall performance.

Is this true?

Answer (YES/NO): YES